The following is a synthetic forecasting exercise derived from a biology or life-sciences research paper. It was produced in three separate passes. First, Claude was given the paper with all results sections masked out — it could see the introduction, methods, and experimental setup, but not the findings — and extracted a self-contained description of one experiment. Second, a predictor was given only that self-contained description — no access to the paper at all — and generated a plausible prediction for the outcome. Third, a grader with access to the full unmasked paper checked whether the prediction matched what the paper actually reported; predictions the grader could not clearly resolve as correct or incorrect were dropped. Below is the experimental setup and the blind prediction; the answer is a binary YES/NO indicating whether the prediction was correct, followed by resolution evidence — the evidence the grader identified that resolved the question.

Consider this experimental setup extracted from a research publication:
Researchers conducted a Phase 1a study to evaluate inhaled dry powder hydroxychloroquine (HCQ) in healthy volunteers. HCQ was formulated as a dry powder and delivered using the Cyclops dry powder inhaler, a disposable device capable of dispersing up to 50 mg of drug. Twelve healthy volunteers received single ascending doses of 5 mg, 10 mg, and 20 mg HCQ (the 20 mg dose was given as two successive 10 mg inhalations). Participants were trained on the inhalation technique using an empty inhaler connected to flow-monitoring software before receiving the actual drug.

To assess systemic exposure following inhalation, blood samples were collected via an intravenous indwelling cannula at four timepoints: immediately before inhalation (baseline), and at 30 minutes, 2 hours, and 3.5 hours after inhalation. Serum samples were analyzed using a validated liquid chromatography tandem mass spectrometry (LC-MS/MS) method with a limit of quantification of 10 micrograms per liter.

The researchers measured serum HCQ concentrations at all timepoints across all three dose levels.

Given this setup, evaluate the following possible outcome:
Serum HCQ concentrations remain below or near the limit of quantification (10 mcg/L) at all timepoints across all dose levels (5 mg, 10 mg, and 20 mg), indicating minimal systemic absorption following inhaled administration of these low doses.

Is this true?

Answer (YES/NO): YES